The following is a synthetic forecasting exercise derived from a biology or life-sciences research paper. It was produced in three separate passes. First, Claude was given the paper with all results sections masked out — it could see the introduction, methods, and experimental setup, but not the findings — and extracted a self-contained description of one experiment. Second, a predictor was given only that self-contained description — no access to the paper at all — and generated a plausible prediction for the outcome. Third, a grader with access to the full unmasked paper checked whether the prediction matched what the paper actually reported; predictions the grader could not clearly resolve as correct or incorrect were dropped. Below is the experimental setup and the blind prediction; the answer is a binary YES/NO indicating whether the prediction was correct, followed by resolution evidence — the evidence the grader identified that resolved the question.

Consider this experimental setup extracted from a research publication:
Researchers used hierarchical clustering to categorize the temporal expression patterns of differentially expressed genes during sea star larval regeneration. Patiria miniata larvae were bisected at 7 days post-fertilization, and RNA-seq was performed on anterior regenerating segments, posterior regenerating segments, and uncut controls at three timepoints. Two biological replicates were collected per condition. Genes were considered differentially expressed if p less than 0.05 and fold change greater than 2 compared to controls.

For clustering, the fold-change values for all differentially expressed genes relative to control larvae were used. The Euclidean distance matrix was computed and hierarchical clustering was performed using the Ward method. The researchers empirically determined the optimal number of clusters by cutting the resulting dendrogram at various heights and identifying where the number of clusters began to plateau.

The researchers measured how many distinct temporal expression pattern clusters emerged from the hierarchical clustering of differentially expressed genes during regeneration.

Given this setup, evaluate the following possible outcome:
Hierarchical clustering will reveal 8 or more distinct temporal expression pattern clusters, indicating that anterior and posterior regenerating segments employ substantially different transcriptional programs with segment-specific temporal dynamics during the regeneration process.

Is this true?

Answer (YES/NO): NO